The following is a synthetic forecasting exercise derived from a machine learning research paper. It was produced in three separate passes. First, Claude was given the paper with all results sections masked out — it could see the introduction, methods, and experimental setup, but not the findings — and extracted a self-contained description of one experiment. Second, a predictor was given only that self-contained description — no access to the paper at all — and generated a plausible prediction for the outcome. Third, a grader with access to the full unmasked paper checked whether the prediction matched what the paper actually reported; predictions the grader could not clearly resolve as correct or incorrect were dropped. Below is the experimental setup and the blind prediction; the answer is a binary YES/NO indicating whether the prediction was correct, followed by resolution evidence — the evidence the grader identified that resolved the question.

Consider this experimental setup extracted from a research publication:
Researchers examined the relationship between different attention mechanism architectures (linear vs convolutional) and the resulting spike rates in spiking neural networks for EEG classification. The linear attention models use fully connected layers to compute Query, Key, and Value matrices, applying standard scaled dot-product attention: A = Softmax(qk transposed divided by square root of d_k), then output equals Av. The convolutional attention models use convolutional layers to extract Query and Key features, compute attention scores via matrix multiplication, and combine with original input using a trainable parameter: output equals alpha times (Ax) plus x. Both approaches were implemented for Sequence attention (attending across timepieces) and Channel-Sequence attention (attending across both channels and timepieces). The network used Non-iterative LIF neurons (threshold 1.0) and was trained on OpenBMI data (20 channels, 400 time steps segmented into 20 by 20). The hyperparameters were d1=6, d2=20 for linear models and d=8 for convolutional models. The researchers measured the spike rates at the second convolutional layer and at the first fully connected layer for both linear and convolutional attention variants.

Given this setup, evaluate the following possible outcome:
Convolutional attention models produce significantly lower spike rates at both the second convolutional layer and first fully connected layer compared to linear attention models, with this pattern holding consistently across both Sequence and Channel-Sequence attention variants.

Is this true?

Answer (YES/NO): NO